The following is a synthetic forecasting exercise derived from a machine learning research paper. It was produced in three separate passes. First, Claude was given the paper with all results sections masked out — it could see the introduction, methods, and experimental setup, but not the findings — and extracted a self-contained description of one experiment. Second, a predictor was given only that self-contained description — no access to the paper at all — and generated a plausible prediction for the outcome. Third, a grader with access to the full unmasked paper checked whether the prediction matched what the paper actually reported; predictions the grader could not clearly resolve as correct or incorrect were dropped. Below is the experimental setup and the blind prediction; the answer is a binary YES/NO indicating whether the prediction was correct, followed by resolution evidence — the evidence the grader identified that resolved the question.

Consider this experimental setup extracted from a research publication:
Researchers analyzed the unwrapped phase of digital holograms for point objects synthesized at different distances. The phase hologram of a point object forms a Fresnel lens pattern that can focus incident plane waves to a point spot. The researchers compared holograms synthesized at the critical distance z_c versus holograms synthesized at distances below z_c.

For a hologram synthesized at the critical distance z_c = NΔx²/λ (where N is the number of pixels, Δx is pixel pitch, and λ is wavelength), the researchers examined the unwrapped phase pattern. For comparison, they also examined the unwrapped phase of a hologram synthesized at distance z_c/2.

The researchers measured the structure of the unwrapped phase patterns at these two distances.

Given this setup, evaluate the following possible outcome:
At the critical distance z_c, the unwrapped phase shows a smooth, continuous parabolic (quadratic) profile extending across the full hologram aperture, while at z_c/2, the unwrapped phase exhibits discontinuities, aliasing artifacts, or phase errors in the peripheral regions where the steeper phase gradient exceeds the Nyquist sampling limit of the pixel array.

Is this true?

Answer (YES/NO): NO